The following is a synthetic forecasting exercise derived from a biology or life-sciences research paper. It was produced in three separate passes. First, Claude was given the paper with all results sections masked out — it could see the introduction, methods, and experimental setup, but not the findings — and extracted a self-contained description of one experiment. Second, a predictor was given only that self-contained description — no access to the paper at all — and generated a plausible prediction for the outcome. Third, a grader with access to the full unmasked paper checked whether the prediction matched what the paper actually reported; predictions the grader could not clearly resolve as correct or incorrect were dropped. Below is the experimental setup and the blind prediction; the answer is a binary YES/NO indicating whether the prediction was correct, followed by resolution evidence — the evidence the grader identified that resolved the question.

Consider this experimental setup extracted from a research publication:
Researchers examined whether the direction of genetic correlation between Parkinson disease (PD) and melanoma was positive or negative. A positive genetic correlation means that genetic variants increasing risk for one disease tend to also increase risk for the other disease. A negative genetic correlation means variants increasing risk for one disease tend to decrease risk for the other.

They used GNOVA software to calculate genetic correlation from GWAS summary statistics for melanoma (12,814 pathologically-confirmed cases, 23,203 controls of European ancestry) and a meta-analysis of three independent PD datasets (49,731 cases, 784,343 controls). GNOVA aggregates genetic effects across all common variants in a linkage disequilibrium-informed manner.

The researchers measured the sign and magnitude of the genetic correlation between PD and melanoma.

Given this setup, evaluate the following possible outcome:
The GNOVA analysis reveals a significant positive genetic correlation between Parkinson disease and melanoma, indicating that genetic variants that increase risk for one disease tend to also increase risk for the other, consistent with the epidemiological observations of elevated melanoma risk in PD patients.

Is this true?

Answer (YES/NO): YES